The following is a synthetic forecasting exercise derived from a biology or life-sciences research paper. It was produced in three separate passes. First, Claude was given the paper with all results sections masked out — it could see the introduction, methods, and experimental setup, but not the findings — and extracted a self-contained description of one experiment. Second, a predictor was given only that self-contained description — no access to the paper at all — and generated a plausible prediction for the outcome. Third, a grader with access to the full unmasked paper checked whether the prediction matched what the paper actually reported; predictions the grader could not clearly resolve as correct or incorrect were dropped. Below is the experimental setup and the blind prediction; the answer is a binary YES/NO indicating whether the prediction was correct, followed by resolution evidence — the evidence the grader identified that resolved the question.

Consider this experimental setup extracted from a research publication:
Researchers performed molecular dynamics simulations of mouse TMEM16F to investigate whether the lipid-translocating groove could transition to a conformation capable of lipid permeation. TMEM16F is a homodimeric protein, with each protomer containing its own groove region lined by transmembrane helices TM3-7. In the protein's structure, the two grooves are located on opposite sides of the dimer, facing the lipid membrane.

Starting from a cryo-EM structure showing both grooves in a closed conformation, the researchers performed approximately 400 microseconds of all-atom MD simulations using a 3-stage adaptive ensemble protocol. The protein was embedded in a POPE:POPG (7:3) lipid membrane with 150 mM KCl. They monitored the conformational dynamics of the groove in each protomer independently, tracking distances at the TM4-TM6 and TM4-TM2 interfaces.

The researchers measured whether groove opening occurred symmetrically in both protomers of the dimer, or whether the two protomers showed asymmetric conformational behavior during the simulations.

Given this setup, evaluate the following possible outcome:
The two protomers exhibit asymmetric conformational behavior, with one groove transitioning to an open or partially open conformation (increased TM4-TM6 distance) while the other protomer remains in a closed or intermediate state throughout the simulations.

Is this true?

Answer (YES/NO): YES